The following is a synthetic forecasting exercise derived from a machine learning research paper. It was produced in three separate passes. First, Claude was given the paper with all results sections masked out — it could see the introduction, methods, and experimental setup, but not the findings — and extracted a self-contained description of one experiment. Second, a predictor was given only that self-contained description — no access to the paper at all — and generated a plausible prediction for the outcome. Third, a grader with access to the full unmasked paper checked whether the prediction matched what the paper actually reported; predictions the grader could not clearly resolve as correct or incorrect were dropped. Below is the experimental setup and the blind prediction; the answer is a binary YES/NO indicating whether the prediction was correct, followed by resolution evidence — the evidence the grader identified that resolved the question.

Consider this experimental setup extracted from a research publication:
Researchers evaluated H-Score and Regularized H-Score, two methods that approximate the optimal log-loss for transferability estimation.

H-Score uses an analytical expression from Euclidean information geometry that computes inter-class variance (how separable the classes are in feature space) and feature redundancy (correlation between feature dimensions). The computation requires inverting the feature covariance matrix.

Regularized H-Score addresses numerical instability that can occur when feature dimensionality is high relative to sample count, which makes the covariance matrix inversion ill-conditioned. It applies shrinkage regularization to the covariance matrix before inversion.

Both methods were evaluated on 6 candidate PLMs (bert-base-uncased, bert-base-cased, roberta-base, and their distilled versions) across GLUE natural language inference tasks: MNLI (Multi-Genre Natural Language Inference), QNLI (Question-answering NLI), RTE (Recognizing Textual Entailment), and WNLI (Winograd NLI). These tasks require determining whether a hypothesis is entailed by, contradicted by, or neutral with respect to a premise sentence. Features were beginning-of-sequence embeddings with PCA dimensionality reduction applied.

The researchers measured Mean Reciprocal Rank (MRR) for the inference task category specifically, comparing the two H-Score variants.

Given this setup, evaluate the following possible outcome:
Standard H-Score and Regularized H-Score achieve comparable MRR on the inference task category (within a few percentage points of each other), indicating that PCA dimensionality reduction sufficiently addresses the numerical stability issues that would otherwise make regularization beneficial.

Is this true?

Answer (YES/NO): NO